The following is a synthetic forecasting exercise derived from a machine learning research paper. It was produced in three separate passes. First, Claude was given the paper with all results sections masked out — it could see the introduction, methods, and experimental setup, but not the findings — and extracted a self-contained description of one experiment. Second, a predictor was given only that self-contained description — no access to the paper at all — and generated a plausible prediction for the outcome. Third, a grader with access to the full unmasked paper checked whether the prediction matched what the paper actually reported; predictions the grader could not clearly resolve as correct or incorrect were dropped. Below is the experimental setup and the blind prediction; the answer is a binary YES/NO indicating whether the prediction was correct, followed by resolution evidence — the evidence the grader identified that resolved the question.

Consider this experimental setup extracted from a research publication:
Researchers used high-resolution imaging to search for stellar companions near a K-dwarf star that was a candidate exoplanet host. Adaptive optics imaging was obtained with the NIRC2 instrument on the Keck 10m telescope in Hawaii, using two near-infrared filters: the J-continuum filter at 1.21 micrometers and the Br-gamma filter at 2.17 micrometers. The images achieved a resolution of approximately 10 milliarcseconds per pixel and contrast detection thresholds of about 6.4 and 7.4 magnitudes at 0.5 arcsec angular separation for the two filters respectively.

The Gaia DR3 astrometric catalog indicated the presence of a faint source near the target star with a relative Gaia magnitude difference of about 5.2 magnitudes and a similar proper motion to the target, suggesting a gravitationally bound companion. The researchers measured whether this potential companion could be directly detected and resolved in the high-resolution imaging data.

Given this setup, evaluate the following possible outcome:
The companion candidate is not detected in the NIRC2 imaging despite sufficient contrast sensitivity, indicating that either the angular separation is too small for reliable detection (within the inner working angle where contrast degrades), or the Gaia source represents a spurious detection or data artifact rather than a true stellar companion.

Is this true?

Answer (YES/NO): NO